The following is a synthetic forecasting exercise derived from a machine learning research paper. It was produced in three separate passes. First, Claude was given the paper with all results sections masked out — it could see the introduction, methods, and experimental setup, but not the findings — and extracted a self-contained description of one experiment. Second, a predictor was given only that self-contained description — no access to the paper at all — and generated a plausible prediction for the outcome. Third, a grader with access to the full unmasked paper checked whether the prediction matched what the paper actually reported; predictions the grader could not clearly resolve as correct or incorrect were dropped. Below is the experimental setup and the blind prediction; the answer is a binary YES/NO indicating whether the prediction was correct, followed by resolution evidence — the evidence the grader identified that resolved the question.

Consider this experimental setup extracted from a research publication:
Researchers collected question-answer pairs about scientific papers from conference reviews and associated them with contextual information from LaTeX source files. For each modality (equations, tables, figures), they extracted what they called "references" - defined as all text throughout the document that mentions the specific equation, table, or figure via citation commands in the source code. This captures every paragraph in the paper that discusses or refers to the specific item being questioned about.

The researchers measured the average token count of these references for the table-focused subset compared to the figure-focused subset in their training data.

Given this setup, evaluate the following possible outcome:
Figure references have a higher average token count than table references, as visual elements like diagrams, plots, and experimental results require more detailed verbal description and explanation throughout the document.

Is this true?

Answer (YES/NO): NO